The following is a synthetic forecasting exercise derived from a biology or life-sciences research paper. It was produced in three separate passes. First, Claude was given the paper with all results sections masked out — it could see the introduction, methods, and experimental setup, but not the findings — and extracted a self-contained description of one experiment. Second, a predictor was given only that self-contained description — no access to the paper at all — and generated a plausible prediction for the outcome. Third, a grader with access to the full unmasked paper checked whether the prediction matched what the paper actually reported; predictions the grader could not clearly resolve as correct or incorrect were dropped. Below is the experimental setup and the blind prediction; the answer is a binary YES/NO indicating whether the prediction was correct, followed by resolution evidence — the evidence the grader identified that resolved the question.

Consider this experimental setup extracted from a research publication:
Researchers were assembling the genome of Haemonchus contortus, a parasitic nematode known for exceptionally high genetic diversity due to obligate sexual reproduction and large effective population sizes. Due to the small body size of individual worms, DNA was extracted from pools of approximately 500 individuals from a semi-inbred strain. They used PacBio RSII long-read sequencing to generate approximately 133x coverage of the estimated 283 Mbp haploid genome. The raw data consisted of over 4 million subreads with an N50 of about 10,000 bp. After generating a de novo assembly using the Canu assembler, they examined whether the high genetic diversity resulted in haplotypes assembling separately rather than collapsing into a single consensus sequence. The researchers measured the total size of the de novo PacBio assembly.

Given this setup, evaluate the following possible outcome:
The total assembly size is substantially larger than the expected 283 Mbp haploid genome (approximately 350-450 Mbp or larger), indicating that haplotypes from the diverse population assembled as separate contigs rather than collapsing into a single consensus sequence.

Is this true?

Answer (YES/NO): YES